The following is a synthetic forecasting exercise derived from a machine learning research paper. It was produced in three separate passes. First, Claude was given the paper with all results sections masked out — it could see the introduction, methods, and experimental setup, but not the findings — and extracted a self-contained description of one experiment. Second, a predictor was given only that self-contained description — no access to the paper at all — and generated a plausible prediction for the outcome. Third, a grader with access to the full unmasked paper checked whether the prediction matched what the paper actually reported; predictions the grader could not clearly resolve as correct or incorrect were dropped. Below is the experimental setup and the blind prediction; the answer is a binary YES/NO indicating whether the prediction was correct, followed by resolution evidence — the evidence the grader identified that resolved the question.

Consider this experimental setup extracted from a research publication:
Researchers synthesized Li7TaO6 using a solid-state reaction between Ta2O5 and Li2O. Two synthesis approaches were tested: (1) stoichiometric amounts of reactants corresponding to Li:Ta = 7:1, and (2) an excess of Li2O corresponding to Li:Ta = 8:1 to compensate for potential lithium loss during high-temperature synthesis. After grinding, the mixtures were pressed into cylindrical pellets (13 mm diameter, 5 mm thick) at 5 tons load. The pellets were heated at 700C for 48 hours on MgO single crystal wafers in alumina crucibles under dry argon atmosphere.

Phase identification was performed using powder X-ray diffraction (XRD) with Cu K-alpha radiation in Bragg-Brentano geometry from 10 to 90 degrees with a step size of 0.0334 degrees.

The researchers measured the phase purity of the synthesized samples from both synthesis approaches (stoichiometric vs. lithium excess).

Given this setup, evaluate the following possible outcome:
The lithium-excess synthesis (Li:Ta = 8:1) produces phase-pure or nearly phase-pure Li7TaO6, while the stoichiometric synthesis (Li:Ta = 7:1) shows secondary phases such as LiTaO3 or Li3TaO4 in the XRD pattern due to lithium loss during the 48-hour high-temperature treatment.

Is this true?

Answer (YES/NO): NO